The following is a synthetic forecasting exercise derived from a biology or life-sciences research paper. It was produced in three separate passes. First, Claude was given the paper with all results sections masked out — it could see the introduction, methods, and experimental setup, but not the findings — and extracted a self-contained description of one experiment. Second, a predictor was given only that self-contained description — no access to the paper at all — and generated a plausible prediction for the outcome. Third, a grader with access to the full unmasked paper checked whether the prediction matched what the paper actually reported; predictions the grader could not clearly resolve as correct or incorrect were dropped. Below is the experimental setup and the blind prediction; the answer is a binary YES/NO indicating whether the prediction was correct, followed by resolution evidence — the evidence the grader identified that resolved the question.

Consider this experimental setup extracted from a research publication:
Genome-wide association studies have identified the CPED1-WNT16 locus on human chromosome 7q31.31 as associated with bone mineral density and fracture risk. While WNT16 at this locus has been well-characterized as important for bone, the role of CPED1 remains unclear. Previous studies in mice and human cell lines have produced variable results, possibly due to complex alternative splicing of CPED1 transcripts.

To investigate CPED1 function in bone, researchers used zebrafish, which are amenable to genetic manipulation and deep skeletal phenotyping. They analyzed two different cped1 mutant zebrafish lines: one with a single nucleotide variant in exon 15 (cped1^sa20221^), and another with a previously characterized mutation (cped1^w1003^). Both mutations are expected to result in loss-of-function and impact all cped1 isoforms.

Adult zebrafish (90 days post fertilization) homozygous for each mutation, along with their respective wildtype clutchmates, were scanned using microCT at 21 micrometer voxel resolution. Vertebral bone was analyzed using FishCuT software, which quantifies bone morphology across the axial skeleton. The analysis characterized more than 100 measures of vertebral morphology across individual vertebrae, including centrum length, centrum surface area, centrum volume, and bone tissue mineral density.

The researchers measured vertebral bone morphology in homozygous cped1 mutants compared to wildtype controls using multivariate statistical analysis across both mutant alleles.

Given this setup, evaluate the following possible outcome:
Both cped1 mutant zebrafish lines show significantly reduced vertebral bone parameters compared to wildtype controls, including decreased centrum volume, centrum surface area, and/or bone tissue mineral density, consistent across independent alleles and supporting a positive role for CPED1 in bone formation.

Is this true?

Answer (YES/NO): NO